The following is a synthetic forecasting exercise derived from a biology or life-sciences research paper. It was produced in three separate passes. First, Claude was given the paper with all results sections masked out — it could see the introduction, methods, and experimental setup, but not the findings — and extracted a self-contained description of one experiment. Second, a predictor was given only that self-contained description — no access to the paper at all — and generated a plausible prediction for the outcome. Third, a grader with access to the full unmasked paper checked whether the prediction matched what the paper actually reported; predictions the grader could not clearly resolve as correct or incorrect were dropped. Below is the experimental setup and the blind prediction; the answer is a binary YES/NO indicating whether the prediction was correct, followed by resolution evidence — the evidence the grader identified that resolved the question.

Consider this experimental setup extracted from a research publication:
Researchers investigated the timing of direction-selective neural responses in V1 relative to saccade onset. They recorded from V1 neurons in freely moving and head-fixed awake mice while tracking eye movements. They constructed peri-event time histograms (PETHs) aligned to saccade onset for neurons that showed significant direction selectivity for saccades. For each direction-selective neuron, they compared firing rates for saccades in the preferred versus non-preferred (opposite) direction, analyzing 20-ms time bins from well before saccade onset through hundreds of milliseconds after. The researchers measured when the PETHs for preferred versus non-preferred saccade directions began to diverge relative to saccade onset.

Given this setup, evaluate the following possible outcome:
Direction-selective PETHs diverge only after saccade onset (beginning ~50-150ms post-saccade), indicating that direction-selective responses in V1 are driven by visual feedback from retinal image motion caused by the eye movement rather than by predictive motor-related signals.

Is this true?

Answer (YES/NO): NO